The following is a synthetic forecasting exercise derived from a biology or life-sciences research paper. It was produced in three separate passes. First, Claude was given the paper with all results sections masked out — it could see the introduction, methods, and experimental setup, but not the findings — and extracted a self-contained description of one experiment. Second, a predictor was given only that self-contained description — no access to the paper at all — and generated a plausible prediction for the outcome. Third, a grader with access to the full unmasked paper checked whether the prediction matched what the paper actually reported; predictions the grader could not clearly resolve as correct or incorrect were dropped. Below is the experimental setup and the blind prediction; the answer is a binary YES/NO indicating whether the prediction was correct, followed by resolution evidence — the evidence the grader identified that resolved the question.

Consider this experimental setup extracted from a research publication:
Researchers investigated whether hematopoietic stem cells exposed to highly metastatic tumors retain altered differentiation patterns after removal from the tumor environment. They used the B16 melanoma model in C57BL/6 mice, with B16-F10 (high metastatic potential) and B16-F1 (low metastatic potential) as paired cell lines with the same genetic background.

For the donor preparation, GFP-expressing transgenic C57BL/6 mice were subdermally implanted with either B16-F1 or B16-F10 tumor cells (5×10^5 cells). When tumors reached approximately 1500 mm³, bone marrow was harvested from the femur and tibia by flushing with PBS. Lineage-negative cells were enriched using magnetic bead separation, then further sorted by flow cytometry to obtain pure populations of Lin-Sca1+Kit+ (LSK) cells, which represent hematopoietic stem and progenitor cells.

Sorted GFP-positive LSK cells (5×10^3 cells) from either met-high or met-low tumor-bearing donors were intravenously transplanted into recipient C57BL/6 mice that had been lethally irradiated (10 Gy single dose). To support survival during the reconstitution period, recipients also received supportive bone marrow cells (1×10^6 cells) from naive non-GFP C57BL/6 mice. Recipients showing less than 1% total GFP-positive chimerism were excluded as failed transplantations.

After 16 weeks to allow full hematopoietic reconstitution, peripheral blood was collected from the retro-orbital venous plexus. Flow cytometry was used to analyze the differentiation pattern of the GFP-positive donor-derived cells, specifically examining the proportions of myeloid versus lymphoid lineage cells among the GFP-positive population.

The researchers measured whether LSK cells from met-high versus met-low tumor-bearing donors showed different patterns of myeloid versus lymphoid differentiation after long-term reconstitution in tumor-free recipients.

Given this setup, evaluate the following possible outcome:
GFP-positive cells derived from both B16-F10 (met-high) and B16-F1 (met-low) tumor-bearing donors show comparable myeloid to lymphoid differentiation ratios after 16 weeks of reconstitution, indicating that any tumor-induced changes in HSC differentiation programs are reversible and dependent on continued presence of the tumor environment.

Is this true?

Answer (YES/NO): NO